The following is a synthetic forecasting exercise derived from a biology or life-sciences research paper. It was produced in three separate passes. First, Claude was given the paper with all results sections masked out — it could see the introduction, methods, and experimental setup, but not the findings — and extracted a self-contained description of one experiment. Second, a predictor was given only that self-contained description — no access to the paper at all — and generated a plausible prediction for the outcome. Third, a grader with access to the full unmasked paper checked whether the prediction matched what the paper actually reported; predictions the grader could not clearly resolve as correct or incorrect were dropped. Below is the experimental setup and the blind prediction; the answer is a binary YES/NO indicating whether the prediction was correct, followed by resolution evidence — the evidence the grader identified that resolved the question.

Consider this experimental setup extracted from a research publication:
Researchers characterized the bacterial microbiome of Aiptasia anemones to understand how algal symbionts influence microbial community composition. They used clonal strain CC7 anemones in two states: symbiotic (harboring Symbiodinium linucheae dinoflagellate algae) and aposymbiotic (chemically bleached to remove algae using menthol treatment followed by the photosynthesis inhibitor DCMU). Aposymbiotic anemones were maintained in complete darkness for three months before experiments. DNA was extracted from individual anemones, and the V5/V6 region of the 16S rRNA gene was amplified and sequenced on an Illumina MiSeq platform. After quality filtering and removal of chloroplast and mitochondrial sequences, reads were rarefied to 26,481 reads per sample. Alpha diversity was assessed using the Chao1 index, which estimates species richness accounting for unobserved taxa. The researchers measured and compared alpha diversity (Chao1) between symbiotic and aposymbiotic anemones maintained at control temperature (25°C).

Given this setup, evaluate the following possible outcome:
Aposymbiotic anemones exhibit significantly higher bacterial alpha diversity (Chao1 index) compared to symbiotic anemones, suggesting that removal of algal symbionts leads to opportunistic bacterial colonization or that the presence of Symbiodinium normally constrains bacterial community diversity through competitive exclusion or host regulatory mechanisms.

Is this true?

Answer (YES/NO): NO